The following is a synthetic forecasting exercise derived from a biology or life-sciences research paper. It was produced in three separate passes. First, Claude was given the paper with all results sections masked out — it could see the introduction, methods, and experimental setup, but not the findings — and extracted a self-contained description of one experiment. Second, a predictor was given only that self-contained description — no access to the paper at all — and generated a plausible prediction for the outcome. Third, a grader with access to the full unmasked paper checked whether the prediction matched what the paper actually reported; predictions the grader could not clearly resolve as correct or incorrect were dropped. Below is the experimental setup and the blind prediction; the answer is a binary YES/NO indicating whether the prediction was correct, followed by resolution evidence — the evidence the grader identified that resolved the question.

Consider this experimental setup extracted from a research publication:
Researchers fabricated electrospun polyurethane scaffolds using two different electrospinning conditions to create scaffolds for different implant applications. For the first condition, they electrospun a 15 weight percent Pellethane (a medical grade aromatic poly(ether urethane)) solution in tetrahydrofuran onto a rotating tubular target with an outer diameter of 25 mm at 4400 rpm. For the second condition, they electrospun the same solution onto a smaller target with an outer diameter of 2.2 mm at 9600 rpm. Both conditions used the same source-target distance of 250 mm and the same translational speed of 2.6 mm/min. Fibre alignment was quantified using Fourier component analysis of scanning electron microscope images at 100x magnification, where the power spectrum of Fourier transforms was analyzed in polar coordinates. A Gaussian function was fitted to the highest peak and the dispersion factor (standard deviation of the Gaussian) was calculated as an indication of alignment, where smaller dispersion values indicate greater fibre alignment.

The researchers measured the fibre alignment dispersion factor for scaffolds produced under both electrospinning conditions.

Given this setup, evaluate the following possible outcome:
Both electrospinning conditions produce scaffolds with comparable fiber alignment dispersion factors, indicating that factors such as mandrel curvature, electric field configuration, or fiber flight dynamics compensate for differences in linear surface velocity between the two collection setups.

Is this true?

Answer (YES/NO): NO